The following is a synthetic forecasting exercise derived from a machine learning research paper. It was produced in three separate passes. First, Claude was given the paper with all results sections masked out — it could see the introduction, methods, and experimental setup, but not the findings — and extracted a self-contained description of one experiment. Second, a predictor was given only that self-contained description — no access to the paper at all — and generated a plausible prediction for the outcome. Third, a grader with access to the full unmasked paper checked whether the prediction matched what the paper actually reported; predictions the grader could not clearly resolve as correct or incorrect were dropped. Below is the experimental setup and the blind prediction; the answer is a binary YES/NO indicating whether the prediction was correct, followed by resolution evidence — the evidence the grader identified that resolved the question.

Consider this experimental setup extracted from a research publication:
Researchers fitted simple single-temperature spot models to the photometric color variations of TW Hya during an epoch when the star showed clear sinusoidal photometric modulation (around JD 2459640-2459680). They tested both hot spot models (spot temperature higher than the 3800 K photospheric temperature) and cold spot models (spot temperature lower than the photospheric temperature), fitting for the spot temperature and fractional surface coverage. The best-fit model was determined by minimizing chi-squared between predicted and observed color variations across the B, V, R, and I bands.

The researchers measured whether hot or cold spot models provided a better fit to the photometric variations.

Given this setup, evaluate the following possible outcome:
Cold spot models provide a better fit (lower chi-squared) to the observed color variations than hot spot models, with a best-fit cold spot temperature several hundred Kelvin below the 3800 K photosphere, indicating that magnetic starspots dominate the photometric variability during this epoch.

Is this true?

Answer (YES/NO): NO